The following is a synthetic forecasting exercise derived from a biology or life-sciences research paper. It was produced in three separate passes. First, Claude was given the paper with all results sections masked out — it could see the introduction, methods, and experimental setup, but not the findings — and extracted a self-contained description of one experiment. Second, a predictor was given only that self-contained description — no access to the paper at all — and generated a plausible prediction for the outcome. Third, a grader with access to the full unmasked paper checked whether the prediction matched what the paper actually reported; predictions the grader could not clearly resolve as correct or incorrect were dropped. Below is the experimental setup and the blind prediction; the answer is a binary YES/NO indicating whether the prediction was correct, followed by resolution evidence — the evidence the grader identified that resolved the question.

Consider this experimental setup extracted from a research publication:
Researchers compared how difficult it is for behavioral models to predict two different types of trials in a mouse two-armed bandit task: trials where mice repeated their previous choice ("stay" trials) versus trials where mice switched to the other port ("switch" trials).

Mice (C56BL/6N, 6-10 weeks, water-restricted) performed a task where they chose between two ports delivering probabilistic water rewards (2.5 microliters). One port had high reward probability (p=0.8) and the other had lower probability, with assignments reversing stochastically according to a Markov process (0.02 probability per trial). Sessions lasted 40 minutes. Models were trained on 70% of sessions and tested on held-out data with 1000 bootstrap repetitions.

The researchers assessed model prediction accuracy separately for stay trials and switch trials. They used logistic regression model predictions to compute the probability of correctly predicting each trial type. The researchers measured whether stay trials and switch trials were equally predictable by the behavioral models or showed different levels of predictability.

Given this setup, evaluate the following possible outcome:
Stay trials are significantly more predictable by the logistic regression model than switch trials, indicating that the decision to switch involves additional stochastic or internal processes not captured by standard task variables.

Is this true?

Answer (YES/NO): YES